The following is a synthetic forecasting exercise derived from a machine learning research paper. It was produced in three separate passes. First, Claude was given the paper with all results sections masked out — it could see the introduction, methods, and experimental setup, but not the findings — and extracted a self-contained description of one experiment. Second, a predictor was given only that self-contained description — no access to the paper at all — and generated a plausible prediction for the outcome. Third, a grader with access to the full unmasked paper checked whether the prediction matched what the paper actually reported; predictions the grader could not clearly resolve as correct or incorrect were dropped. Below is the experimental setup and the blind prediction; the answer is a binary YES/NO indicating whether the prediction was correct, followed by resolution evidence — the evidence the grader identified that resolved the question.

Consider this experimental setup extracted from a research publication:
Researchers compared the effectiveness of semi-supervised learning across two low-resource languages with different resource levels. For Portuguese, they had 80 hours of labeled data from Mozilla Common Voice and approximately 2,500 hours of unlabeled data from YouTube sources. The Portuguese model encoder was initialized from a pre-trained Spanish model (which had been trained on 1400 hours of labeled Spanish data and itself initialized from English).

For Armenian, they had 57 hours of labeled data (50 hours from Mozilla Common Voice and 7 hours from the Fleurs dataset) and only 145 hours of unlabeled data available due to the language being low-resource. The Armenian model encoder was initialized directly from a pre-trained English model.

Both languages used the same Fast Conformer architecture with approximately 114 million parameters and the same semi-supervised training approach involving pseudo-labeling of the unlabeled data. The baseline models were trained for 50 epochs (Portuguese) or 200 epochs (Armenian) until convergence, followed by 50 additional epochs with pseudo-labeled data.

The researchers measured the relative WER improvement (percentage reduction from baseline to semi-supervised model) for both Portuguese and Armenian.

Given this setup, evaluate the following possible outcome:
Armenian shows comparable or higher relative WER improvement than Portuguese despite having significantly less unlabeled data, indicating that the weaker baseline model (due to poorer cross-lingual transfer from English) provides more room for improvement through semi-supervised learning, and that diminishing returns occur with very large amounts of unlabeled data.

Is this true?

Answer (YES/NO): NO